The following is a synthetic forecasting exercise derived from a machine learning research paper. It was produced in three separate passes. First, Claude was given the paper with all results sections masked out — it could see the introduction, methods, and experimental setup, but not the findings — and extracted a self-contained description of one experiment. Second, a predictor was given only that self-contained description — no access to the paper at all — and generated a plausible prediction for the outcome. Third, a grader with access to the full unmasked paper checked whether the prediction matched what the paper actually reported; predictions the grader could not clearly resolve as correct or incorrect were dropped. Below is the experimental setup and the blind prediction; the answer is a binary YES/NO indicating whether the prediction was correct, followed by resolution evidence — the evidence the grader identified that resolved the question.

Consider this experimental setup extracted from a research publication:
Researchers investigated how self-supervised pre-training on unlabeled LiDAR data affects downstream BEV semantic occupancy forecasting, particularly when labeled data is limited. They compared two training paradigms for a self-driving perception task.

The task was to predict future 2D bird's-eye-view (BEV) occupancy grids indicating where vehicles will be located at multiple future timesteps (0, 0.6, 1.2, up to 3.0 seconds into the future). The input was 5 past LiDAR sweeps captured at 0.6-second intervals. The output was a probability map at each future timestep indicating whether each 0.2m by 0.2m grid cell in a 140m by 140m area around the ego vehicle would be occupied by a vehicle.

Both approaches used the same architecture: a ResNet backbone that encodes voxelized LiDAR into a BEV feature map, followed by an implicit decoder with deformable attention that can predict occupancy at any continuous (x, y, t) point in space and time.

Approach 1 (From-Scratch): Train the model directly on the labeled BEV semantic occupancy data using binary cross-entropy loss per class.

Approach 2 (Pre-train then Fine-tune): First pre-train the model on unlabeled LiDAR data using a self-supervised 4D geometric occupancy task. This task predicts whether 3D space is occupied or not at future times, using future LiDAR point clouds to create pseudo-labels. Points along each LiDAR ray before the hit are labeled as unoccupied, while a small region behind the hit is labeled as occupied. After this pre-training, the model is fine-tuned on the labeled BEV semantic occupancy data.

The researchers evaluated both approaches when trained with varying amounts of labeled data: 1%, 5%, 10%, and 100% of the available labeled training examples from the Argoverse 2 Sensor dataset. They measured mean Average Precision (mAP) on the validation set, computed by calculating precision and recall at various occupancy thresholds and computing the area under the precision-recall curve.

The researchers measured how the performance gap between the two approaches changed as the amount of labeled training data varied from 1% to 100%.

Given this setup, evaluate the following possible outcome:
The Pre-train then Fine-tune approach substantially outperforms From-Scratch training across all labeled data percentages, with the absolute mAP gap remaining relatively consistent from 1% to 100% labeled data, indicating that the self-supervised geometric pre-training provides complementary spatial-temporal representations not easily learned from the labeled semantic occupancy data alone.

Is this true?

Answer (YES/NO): NO